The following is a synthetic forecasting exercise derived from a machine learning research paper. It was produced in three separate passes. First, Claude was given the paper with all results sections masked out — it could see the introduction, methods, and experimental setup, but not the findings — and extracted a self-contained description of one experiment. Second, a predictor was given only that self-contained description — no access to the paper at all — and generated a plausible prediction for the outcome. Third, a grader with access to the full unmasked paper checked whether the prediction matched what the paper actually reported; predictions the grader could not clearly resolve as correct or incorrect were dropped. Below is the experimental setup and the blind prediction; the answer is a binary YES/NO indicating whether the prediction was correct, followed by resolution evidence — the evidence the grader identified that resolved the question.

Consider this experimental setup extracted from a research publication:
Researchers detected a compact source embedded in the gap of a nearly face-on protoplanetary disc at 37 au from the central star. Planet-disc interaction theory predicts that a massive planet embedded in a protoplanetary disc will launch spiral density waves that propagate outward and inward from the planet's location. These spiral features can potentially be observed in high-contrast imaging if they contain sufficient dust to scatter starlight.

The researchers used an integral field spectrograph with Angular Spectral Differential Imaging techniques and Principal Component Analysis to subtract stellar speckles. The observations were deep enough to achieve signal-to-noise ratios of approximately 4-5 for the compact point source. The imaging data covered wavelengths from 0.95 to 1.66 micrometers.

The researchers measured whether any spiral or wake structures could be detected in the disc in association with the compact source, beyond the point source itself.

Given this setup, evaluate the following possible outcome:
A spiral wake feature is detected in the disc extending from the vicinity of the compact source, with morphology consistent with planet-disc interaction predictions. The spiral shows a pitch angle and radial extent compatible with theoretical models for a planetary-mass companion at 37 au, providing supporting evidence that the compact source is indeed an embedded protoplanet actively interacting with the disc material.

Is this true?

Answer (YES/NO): YES